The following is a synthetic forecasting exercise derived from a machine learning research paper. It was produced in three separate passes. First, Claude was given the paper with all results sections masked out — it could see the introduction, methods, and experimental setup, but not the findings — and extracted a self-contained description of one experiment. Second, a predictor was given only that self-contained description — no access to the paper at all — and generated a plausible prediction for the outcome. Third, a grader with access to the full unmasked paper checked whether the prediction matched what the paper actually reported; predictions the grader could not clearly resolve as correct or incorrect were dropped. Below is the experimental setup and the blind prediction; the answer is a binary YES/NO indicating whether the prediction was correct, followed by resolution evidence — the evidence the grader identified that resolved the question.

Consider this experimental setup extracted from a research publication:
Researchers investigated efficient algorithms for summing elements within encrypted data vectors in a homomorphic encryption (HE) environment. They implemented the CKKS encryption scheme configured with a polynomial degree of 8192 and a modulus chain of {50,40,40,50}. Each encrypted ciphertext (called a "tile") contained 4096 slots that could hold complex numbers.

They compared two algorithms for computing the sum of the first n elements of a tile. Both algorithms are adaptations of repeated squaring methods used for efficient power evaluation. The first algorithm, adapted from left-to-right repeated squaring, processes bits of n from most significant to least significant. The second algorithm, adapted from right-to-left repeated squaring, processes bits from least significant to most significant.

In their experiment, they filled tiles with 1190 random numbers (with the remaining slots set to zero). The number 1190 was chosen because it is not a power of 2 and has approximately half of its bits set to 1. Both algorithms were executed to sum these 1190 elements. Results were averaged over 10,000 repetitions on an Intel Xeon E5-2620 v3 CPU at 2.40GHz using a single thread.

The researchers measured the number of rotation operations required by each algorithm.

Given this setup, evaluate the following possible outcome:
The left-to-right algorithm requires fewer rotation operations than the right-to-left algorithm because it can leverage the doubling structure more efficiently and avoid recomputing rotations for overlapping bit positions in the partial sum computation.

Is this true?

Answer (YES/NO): NO